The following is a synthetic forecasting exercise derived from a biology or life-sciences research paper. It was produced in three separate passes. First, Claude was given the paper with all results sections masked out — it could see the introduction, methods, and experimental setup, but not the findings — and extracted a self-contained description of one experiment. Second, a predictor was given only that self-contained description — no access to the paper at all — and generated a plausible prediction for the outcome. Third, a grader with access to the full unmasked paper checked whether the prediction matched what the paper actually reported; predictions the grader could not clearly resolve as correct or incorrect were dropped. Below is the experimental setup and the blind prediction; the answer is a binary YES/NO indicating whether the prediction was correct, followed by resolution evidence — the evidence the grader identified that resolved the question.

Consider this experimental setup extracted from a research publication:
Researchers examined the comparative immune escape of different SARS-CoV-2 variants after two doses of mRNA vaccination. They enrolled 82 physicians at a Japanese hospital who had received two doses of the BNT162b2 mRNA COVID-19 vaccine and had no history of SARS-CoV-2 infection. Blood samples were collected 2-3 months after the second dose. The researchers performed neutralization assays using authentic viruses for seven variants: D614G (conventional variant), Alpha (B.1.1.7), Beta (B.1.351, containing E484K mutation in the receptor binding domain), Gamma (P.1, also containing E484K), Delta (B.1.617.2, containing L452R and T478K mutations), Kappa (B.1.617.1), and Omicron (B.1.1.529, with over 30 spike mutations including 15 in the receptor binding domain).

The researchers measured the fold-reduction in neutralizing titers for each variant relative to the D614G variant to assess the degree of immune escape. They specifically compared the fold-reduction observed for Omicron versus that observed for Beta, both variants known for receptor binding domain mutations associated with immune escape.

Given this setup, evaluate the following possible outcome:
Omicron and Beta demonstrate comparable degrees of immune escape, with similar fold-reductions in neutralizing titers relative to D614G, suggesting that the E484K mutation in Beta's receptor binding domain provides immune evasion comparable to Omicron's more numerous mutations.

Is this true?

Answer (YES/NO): NO